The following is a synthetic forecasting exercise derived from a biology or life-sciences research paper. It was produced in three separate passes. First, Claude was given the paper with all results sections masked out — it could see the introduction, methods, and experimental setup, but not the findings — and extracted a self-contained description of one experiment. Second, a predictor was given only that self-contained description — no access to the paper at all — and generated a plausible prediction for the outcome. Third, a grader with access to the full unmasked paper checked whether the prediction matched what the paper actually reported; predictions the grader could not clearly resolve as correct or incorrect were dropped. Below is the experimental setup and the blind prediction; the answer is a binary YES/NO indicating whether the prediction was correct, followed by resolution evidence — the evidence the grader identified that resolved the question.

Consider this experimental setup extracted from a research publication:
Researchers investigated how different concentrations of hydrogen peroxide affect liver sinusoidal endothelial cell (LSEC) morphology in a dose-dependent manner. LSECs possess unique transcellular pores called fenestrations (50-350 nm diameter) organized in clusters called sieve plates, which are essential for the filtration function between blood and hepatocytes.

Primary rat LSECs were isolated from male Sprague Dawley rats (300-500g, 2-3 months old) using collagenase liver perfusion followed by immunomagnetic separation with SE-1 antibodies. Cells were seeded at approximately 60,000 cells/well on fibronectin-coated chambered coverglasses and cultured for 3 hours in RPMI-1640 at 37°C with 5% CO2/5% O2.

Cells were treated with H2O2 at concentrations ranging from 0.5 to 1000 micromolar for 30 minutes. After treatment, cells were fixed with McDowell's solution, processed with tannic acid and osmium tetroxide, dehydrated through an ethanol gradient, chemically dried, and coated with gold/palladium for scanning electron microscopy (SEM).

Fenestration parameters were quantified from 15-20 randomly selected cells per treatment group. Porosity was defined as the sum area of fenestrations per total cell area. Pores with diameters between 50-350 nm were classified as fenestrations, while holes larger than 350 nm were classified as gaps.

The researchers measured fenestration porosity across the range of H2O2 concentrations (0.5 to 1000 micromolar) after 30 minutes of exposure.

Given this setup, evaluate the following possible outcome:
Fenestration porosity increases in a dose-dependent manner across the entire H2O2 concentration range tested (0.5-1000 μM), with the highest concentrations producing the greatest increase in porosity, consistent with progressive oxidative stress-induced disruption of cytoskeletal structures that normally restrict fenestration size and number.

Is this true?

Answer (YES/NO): NO